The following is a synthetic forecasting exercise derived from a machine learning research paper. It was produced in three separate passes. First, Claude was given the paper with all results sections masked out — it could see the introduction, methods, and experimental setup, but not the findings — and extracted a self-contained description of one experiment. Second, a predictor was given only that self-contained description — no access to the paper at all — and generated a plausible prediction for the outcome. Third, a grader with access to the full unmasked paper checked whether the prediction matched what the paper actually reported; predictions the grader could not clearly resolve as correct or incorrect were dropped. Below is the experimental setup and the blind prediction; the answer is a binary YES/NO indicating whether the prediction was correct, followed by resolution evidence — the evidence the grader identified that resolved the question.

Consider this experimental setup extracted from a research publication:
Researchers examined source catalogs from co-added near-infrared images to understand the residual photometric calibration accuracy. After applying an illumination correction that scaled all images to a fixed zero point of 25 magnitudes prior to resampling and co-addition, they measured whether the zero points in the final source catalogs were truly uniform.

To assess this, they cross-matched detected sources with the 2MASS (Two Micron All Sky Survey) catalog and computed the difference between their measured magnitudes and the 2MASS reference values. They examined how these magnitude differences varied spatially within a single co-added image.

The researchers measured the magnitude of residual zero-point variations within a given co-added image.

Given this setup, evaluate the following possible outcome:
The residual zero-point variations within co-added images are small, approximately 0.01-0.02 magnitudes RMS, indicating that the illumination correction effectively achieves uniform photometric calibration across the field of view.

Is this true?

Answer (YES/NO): YES